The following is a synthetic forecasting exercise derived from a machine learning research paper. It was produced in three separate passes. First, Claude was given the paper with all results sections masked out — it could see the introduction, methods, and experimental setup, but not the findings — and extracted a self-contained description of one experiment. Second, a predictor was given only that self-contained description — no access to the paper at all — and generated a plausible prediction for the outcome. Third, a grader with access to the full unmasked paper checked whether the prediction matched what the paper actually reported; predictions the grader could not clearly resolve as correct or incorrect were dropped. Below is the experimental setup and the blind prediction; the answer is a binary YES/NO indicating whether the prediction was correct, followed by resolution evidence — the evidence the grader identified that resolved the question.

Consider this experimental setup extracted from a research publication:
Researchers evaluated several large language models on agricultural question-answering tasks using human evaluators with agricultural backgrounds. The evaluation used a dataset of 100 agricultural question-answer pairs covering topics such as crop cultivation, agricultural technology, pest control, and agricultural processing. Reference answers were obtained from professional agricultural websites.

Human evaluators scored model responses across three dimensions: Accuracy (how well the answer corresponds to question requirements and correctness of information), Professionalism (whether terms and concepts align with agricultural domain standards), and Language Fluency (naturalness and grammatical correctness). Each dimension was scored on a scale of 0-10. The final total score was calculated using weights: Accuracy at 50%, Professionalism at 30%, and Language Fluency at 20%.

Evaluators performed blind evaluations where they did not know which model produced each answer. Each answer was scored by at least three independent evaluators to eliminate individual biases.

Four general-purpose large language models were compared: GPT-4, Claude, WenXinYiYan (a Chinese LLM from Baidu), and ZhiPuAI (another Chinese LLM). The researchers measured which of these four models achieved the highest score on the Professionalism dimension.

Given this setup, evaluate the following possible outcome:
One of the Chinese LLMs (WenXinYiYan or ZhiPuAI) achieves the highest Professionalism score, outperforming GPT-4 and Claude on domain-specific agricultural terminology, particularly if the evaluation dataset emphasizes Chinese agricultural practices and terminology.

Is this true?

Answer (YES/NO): YES